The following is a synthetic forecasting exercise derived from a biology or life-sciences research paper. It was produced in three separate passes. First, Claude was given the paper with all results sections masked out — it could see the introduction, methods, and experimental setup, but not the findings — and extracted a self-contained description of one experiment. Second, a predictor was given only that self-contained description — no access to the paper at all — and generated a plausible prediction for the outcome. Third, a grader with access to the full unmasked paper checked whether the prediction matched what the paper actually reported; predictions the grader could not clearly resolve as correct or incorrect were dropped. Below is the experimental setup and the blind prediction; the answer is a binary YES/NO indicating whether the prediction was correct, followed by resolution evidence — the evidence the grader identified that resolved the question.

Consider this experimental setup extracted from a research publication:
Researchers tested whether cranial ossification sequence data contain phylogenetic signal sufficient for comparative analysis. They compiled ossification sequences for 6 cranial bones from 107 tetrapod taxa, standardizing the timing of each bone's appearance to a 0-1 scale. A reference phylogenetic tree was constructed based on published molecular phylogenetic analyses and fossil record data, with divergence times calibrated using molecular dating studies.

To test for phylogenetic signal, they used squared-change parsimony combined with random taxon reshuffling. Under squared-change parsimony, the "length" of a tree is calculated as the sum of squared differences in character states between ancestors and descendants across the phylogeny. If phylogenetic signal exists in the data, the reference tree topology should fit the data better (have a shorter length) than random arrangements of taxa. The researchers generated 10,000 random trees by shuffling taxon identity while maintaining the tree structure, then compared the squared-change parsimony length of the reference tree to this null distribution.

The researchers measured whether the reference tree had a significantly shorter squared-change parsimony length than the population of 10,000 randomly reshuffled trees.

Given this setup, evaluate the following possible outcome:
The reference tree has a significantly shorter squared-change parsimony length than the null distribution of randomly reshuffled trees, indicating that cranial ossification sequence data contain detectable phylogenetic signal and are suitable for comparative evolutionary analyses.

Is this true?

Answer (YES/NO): YES